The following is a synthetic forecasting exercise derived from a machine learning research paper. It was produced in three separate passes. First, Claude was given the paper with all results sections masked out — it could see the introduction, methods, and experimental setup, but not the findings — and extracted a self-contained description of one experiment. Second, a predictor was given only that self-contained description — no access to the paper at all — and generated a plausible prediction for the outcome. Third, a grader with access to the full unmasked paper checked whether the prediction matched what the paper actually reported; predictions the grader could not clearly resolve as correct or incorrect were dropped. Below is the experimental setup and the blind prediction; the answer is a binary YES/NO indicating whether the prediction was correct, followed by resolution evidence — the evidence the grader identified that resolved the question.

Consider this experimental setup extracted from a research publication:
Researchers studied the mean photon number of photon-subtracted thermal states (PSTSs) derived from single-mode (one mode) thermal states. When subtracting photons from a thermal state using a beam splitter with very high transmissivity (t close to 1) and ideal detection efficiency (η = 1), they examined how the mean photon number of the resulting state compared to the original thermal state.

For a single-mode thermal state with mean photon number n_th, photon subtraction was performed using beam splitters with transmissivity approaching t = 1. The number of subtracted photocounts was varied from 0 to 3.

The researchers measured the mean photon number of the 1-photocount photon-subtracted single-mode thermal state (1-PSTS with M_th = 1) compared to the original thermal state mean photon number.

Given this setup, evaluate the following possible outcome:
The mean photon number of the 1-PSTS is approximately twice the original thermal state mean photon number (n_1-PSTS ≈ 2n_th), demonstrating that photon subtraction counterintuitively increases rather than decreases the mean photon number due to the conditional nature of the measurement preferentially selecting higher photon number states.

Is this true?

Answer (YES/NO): YES